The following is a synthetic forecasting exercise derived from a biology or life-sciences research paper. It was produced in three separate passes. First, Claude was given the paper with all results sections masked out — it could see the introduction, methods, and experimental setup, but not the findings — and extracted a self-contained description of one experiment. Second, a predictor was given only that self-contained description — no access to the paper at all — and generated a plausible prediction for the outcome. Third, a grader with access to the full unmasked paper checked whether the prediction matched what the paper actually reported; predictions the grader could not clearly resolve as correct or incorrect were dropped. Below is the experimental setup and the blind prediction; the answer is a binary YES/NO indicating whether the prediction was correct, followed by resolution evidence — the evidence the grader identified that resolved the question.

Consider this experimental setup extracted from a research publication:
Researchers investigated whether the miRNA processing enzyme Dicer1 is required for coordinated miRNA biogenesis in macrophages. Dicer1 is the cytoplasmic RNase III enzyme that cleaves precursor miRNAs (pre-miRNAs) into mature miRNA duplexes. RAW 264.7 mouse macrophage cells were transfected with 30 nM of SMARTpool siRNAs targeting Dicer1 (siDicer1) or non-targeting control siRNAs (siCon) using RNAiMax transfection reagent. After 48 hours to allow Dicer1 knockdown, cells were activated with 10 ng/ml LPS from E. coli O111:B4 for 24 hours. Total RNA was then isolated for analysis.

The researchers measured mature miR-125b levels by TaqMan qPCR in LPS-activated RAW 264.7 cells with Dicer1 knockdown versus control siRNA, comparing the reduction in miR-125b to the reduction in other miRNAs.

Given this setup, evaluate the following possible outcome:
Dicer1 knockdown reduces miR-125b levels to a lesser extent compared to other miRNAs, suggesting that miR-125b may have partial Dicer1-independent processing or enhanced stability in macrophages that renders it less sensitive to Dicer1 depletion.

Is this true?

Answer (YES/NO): NO